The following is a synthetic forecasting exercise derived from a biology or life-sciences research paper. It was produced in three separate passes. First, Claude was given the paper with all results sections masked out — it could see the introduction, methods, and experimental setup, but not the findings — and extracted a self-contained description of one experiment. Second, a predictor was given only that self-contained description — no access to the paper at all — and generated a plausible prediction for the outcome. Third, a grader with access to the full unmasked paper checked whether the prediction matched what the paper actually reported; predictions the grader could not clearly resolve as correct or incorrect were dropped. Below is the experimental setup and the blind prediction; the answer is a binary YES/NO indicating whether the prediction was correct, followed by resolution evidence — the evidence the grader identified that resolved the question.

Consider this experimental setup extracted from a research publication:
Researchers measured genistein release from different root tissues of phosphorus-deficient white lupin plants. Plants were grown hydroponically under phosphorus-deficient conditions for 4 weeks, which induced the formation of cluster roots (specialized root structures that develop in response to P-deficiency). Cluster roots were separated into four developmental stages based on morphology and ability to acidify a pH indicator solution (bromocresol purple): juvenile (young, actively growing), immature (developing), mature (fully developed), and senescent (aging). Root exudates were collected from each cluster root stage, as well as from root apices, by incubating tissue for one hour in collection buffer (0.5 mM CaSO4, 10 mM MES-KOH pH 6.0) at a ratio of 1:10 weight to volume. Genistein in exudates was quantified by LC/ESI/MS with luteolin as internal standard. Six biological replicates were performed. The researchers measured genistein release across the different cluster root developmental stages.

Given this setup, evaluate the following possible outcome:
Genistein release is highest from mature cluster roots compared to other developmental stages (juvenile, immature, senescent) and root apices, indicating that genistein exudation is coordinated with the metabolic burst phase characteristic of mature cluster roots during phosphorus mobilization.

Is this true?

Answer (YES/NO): NO